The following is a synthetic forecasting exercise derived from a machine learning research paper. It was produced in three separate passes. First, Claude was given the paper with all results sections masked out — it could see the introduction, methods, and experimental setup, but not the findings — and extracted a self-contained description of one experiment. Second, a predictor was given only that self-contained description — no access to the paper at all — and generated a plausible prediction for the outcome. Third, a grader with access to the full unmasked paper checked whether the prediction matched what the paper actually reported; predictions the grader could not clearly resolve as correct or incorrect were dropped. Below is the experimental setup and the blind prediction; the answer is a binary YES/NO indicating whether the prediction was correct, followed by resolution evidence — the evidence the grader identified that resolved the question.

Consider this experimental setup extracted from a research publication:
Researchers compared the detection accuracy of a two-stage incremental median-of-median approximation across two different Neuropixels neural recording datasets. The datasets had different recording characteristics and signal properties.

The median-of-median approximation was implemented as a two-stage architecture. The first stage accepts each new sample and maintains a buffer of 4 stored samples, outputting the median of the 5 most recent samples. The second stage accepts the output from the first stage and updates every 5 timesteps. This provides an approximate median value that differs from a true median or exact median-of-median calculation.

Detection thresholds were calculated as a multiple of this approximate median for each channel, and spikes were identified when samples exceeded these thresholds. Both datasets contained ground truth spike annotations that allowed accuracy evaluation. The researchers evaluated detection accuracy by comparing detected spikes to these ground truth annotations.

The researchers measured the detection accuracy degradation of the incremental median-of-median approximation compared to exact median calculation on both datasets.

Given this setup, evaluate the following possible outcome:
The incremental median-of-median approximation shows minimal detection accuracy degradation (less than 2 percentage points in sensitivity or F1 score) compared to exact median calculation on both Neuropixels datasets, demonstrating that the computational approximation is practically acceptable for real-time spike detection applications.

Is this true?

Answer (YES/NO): NO